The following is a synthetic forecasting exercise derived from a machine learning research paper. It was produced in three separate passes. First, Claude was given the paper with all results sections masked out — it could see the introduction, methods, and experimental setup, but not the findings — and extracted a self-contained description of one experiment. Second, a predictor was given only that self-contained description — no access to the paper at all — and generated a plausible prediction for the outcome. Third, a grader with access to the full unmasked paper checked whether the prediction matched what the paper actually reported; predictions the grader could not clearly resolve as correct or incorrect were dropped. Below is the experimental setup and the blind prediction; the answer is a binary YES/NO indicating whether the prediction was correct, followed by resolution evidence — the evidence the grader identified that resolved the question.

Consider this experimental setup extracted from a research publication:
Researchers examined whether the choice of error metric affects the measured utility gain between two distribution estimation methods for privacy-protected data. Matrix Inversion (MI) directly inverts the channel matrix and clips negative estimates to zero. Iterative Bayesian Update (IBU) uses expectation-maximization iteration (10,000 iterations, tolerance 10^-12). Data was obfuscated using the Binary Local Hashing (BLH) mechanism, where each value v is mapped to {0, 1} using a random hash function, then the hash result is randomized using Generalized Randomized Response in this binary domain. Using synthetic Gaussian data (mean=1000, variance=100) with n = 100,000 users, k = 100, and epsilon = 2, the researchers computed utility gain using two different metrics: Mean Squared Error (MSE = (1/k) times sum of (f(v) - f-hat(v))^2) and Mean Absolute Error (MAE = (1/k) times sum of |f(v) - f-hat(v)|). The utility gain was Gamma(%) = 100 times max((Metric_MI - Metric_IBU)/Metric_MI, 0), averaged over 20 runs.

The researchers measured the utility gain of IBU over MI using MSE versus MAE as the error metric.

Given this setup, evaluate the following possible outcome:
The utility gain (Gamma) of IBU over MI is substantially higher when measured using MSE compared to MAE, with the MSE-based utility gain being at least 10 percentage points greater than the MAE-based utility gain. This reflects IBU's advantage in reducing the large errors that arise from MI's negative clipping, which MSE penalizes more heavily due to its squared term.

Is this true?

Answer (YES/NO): NO